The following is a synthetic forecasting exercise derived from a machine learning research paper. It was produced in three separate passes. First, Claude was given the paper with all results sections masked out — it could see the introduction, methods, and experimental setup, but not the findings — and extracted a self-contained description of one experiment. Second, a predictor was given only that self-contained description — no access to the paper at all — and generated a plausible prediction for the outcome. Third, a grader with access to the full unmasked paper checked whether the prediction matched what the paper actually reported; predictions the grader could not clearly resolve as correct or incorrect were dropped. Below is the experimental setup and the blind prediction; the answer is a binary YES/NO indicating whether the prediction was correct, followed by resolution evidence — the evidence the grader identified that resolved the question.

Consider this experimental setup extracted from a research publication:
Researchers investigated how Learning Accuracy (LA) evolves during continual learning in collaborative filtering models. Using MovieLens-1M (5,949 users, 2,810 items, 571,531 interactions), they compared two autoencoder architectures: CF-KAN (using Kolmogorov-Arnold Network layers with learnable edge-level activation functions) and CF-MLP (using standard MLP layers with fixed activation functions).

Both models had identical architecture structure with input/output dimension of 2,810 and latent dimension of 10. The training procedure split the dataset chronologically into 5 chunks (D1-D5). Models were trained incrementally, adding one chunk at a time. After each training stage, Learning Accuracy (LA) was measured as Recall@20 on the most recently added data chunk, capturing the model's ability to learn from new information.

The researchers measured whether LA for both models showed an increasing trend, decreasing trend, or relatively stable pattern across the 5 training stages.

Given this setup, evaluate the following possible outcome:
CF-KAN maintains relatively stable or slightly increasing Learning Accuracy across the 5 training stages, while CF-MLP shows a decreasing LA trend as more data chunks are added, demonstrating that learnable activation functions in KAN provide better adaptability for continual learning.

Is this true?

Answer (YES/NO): NO